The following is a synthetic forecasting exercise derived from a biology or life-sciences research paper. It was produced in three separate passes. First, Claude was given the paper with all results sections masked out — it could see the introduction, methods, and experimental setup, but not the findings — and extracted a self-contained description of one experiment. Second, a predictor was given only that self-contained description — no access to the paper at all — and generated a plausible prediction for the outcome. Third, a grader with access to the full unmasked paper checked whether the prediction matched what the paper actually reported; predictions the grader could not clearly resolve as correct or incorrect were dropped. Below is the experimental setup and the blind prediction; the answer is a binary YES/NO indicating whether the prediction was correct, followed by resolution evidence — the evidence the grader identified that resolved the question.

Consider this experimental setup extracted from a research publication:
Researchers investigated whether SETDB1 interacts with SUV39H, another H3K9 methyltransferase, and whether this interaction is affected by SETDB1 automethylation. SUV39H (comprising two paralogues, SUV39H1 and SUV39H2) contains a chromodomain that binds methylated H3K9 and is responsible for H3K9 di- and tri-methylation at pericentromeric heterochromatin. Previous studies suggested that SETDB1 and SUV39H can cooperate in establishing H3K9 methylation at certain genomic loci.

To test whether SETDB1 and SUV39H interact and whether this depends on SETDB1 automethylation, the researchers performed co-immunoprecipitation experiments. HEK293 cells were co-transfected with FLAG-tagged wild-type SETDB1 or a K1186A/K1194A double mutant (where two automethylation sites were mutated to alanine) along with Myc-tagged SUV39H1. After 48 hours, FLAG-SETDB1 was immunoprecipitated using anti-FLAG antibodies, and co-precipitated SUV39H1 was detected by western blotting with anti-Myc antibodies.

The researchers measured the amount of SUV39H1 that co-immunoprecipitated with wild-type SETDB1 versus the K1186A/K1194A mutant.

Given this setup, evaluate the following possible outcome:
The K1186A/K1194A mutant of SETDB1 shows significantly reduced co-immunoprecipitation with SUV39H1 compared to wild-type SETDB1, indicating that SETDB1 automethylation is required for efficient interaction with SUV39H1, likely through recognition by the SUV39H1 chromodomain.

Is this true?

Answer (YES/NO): YES